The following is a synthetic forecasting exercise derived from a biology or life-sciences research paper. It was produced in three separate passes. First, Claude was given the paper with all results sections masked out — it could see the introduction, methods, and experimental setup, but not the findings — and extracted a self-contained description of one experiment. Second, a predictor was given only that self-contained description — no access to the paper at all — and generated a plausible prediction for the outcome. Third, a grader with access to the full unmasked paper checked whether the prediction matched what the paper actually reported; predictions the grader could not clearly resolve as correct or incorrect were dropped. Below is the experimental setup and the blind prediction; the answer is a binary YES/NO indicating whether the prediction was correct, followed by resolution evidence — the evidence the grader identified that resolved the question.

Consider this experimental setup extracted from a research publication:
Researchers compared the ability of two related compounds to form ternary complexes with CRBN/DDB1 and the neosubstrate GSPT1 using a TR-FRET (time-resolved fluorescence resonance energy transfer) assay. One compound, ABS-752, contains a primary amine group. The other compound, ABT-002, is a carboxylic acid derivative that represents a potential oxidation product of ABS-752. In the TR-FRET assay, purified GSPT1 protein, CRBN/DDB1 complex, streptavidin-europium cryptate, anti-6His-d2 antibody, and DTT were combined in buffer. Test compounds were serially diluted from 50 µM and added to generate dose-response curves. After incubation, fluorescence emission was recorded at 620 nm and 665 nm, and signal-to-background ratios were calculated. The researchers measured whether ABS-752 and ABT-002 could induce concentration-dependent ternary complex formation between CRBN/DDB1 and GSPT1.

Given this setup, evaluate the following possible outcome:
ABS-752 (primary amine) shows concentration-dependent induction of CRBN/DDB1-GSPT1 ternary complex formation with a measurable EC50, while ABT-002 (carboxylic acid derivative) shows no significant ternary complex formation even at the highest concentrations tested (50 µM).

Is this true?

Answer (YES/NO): NO